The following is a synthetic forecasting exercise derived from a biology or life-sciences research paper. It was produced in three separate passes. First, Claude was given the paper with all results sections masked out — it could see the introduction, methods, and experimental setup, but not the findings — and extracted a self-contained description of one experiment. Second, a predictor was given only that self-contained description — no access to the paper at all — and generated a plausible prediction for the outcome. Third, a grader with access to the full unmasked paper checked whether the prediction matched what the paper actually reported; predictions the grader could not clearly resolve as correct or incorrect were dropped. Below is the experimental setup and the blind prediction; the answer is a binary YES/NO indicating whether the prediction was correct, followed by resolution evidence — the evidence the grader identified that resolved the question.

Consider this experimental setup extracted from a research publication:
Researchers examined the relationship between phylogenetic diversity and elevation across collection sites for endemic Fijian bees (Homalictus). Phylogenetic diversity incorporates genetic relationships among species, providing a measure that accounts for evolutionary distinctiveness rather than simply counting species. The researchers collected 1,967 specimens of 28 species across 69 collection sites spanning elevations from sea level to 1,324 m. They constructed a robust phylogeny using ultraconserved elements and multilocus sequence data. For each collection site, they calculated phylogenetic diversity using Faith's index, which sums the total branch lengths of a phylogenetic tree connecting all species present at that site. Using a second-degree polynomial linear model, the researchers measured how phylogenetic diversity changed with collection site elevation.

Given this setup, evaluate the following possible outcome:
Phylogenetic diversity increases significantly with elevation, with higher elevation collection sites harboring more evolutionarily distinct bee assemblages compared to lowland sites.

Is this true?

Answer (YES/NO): YES